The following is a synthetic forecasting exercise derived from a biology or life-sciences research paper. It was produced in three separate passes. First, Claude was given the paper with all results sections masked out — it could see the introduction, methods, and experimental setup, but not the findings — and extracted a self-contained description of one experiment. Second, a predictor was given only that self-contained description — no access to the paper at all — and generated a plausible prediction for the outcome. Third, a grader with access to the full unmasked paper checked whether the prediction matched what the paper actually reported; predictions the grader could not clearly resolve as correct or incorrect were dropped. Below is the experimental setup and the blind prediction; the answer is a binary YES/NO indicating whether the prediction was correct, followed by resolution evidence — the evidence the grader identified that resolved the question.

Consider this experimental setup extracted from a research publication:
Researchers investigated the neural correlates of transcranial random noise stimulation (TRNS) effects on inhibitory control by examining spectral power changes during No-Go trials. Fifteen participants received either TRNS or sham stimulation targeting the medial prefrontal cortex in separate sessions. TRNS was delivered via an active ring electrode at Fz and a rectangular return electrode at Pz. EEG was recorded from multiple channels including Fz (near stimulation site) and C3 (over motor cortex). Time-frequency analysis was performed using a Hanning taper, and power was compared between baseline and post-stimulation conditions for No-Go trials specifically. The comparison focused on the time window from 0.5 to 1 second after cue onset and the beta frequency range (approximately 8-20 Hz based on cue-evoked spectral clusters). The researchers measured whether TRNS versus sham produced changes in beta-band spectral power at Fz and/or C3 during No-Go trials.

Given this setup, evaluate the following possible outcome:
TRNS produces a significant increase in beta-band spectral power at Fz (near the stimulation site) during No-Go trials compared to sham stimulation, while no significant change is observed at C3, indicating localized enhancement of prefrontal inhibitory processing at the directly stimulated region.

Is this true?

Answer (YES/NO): YES